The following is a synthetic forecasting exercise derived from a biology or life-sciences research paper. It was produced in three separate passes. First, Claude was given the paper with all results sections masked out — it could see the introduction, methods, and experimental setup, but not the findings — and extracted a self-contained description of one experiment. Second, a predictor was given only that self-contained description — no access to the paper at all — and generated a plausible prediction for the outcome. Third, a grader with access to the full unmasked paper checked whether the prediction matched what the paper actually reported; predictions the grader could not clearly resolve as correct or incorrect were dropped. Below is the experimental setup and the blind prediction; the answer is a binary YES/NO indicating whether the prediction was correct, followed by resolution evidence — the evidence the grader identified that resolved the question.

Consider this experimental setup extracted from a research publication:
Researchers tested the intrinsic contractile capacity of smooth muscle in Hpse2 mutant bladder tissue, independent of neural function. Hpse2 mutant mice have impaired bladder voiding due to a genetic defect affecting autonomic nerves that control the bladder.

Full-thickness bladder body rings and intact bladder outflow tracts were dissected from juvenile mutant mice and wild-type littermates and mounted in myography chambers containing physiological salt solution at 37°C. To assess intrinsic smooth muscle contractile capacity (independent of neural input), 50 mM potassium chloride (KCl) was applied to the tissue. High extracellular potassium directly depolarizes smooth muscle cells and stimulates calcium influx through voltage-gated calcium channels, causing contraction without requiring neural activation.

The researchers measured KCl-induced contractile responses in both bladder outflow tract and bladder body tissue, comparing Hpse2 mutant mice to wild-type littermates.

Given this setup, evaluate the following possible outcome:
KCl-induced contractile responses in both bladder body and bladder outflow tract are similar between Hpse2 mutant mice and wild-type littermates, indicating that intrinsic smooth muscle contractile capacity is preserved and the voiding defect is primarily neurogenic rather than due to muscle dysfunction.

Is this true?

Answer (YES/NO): YES